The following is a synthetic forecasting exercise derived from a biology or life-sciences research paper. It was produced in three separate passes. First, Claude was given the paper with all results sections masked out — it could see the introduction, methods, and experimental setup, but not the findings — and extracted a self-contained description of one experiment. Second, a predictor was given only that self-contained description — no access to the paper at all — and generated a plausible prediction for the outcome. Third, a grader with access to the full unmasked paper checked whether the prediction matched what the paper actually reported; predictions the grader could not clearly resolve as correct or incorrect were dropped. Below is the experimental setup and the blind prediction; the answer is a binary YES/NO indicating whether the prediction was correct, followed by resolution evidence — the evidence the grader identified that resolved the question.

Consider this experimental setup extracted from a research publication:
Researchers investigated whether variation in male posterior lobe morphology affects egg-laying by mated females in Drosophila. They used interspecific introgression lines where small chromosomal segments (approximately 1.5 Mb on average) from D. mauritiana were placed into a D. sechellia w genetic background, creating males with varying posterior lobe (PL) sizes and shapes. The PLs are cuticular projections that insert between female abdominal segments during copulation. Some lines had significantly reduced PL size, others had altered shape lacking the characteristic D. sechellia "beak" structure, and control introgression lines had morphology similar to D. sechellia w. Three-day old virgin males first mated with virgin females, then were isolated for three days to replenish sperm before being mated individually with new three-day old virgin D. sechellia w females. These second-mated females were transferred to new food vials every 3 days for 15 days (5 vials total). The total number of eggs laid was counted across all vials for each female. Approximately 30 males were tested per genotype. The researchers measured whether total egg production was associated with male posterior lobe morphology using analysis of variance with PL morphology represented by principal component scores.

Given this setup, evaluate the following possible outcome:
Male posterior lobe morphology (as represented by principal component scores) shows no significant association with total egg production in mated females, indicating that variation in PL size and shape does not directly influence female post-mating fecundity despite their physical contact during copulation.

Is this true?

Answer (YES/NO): NO